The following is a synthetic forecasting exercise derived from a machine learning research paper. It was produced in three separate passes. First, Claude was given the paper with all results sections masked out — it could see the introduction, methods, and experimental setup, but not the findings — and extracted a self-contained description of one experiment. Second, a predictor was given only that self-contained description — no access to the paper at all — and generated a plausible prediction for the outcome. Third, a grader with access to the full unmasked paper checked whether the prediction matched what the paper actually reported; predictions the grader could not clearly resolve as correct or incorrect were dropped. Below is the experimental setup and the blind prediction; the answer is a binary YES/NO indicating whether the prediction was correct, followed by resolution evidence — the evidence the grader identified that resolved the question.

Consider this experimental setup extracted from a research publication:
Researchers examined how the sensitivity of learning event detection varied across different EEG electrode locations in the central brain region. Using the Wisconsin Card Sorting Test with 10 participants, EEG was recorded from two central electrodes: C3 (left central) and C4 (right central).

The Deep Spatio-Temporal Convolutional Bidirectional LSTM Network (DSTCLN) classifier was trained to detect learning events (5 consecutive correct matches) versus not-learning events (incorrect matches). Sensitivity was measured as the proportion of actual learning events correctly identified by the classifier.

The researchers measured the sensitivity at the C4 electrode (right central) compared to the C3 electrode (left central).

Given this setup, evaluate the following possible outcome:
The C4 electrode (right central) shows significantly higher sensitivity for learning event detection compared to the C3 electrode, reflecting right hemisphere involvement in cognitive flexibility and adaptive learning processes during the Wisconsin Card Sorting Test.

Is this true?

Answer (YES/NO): YES